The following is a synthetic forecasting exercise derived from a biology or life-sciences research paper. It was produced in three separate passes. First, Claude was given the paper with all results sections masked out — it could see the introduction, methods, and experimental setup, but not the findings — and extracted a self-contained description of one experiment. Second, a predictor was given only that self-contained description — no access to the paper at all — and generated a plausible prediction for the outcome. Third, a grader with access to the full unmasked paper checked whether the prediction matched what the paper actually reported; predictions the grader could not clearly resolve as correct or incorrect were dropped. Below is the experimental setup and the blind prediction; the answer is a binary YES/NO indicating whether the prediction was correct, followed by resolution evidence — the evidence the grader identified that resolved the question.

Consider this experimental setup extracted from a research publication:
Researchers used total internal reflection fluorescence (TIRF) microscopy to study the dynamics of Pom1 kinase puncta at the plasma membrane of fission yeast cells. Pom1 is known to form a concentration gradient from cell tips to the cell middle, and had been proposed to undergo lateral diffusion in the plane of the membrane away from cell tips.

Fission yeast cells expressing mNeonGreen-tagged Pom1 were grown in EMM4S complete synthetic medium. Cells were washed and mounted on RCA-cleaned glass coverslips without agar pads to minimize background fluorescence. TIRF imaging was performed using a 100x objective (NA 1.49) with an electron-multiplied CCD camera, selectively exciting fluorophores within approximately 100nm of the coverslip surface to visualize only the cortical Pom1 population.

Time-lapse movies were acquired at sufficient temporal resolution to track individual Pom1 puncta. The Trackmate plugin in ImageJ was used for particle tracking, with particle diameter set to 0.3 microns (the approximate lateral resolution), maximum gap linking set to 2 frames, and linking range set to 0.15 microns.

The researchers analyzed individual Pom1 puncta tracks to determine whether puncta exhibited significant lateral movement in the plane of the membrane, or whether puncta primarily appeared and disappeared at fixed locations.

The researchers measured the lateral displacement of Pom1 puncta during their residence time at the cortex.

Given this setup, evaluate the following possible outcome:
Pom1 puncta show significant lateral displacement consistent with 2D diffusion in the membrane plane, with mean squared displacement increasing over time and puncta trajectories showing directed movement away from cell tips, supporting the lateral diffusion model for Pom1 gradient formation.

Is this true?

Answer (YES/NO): NO